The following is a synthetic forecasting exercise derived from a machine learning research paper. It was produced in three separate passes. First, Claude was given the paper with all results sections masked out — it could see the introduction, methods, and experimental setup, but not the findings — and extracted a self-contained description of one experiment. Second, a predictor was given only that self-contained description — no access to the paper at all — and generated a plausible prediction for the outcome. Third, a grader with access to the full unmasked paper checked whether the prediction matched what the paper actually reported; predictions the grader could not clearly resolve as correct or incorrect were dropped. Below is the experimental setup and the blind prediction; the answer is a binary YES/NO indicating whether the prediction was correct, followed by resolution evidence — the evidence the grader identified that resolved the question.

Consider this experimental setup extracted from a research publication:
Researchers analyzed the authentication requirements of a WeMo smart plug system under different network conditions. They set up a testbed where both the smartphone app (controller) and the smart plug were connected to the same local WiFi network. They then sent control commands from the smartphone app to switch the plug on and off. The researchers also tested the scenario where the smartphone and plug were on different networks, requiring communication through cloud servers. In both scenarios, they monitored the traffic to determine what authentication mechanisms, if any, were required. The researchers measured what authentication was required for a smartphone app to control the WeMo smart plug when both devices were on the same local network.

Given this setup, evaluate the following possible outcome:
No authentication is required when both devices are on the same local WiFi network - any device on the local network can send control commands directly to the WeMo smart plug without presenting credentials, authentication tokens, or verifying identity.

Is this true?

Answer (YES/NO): YES